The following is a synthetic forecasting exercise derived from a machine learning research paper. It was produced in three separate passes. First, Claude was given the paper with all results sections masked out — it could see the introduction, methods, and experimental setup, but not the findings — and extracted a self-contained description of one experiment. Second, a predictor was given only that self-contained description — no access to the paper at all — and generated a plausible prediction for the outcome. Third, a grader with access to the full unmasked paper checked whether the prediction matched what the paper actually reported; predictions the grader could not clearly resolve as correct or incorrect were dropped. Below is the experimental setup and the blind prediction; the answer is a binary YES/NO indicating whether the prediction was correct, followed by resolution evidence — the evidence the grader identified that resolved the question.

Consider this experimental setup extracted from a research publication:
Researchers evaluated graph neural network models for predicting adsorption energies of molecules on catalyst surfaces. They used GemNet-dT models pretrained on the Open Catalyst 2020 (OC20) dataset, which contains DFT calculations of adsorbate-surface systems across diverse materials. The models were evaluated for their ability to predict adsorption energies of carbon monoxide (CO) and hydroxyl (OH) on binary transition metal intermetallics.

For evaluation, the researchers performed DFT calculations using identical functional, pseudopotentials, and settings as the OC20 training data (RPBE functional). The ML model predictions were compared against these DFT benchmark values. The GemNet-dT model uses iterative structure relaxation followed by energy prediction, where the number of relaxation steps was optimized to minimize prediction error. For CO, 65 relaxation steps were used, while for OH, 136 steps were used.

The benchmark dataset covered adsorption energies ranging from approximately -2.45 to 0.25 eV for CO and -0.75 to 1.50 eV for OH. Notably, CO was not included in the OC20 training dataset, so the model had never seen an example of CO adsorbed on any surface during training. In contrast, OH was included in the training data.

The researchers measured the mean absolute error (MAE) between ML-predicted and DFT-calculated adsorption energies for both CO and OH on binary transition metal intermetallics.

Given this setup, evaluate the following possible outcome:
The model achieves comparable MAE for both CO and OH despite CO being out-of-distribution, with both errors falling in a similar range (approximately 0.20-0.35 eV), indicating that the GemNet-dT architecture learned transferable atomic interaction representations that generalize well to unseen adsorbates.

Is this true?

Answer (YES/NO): NO